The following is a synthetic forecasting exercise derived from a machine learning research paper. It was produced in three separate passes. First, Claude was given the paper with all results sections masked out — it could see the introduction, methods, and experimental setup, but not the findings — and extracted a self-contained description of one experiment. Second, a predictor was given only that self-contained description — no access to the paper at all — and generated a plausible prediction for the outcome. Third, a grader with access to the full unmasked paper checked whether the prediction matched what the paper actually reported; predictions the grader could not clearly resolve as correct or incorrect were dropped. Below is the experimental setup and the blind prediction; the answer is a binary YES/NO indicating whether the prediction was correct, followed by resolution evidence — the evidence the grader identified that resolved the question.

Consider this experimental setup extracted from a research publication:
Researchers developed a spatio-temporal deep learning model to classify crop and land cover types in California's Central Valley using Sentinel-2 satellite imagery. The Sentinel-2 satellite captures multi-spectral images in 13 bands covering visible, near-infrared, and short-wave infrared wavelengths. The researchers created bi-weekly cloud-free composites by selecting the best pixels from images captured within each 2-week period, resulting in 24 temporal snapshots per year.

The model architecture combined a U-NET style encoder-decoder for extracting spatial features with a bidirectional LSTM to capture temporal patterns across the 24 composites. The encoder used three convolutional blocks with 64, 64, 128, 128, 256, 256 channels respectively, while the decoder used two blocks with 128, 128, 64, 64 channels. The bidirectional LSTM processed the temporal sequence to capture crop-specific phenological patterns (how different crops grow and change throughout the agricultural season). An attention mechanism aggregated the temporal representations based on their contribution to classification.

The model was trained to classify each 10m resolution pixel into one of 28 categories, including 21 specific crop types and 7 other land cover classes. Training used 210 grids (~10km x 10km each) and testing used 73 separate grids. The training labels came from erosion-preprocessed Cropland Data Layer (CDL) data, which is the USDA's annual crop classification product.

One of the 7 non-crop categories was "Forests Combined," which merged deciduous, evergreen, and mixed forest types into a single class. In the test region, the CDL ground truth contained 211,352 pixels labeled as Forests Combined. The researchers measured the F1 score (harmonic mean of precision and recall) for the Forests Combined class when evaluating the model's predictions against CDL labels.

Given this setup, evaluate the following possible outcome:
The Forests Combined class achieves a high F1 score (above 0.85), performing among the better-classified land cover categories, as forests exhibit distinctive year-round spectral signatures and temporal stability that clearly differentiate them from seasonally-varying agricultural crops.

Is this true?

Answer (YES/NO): NO